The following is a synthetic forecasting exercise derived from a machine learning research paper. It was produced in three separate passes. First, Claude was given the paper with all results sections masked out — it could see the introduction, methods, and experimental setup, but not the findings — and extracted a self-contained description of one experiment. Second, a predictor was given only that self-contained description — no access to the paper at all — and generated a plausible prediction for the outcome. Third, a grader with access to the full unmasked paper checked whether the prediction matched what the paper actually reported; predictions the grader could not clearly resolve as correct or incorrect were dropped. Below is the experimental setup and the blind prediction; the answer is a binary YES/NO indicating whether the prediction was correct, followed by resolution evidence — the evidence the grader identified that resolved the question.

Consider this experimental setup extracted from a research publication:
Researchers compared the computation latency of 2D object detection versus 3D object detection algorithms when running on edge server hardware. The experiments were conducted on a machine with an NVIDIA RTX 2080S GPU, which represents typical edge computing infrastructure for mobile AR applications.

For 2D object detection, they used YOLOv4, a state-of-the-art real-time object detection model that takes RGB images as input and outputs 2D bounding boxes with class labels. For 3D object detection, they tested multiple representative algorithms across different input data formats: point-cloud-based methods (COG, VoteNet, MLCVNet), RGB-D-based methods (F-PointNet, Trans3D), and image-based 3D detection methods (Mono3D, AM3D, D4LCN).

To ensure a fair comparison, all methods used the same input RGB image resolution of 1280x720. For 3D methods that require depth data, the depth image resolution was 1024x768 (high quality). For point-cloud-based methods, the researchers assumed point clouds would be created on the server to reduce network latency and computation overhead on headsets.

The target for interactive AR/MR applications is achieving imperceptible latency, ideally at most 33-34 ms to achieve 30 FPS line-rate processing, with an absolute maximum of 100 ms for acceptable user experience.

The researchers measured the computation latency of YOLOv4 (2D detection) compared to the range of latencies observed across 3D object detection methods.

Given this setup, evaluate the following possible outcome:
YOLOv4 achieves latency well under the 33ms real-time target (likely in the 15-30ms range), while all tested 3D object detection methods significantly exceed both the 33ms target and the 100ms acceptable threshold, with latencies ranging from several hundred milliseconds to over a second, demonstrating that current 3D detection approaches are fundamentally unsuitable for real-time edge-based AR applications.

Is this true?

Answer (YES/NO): NO